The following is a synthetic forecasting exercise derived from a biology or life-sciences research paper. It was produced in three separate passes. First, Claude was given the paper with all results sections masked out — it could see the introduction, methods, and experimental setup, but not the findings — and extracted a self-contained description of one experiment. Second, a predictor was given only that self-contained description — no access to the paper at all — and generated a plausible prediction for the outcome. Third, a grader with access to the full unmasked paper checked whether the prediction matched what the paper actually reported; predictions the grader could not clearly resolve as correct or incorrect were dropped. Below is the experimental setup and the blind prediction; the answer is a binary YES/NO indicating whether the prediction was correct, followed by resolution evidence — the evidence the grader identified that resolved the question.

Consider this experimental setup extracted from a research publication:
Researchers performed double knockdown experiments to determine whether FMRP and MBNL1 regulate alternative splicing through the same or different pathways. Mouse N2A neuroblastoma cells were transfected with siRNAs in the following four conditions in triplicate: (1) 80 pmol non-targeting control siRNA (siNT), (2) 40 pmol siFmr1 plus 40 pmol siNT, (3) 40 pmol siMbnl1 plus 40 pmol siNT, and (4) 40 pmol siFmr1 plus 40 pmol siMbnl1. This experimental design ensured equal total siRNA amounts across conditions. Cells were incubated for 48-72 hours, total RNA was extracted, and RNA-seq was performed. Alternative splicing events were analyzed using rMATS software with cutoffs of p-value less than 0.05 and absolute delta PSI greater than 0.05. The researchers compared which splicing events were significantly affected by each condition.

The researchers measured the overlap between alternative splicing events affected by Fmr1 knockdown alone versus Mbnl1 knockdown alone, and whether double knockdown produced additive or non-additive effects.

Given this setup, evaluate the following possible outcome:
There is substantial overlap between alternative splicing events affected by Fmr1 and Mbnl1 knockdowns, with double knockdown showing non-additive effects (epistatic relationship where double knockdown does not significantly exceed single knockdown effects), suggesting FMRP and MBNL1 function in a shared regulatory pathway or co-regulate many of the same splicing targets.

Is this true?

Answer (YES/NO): NO